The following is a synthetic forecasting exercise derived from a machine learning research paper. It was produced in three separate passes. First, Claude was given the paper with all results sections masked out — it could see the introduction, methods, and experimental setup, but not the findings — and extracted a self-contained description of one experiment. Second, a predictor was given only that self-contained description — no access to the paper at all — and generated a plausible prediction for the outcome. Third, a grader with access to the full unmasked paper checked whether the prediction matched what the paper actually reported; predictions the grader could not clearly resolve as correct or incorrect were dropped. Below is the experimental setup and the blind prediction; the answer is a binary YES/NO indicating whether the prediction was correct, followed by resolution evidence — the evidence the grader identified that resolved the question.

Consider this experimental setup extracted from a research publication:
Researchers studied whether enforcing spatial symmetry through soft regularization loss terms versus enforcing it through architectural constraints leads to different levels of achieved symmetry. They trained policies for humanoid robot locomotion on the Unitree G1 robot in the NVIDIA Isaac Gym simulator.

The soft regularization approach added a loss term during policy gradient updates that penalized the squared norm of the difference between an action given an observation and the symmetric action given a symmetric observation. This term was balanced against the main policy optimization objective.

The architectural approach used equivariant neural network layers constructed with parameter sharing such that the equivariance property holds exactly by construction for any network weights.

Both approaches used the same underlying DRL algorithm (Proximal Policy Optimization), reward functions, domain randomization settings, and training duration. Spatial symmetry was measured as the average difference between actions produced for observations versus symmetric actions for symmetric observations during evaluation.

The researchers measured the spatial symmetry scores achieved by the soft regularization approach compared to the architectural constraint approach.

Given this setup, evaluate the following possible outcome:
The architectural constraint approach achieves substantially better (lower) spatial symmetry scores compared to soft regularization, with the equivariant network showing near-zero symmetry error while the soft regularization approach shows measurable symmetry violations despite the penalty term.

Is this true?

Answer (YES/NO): YES